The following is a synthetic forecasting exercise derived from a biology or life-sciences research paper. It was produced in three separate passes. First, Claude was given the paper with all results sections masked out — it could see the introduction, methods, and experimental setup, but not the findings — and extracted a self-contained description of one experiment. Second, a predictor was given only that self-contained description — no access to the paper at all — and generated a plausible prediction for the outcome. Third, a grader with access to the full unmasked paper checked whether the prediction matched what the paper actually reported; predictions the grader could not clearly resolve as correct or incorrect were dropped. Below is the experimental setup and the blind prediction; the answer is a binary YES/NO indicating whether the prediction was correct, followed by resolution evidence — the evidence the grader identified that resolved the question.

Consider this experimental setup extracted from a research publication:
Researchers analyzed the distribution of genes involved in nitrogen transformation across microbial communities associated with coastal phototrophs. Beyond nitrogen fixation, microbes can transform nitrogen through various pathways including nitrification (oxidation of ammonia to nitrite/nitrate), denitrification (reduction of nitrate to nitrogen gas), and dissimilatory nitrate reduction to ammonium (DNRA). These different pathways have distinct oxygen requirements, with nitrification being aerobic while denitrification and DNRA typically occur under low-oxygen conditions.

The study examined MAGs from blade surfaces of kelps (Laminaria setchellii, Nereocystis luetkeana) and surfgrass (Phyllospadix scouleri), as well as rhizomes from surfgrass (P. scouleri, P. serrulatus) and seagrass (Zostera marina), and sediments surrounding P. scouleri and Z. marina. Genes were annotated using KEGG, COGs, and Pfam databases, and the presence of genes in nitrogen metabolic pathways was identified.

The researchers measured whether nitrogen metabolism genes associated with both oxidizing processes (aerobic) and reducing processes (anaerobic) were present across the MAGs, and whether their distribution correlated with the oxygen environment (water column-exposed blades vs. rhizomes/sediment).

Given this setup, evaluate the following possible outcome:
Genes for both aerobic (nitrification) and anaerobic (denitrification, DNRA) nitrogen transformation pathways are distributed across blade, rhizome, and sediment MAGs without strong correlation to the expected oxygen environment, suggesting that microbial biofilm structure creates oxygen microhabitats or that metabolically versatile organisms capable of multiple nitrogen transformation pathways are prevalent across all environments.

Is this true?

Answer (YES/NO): NO